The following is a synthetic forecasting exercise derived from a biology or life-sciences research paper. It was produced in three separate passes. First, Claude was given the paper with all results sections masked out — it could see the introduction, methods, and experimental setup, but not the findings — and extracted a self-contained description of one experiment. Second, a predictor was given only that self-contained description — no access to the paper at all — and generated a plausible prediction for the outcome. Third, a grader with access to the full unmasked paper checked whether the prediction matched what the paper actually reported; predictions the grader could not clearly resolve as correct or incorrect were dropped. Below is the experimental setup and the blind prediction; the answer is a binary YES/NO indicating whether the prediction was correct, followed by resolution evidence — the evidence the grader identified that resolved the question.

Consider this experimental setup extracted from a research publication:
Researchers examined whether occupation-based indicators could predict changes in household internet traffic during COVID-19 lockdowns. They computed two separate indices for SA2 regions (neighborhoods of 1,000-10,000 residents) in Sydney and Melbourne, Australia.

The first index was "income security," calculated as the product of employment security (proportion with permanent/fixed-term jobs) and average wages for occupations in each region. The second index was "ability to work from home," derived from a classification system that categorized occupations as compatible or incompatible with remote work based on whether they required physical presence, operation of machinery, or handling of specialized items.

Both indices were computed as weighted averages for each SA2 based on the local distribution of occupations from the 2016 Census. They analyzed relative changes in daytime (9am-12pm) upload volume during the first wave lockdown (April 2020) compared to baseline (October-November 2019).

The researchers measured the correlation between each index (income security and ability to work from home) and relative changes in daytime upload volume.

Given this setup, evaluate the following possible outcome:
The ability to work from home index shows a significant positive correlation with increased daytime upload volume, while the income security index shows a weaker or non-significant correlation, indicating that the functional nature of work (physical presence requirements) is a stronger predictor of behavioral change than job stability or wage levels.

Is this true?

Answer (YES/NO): NO